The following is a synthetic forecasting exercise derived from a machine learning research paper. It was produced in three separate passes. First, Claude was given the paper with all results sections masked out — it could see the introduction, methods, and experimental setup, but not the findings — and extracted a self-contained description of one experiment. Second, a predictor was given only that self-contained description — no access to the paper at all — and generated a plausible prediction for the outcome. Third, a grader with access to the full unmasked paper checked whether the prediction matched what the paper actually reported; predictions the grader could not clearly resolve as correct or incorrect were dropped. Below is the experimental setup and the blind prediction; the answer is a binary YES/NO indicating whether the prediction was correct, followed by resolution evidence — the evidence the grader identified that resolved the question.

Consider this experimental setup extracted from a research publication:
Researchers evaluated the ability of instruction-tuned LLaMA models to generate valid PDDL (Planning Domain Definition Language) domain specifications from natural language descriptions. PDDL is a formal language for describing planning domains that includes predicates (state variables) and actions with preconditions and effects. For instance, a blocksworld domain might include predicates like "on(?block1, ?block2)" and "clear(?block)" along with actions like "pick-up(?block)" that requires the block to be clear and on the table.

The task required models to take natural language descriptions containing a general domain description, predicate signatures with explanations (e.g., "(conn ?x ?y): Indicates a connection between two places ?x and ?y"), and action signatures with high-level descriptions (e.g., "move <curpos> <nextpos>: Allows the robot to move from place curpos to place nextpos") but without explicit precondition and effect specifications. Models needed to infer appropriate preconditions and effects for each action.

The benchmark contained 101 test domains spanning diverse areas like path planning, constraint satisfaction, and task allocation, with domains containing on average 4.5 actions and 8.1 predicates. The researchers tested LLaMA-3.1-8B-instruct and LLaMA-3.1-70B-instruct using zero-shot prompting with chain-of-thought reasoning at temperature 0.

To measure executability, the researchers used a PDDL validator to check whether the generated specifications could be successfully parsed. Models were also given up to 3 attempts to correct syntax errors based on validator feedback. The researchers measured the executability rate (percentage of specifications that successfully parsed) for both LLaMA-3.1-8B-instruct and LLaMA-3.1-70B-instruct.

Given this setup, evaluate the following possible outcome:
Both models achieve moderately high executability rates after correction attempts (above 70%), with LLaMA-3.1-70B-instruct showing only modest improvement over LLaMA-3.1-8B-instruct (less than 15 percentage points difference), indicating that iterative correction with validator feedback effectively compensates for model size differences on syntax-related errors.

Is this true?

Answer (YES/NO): NO